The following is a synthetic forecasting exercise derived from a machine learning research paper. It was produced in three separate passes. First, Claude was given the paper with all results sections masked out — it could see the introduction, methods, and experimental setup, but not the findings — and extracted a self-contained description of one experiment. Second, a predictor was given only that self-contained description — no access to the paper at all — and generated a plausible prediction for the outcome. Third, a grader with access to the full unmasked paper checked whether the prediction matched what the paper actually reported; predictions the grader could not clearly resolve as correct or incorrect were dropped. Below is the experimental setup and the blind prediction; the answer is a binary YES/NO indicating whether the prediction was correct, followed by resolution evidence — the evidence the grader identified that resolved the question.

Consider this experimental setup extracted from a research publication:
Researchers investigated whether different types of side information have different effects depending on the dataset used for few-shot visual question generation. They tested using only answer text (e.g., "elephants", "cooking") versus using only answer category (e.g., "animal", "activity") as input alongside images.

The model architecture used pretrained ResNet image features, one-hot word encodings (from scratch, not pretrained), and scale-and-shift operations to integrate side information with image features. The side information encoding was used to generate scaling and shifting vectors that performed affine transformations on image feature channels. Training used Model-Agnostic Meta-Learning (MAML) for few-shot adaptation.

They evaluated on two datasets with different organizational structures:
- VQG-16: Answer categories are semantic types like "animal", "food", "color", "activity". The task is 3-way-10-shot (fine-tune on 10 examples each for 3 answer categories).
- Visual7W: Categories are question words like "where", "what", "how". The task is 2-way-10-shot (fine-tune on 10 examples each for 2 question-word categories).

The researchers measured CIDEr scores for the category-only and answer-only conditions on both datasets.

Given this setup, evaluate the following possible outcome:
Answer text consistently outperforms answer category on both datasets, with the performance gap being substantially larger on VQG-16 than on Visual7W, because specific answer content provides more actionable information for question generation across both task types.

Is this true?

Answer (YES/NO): NO